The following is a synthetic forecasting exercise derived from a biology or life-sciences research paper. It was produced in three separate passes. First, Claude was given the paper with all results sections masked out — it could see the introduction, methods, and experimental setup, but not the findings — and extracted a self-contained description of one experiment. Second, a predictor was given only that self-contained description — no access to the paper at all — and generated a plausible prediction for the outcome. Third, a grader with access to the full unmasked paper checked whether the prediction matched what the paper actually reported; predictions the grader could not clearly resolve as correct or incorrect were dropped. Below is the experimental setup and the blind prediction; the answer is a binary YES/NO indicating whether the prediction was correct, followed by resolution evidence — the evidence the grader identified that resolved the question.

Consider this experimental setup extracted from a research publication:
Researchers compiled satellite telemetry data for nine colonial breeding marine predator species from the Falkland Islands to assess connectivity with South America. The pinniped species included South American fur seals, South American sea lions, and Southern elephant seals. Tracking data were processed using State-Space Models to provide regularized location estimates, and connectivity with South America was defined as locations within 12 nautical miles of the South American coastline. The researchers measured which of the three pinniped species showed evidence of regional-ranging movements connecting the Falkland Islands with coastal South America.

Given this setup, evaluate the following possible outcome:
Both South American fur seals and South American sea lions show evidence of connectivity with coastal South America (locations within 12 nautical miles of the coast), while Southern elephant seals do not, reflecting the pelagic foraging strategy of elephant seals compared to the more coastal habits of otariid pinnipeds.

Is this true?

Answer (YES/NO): NO